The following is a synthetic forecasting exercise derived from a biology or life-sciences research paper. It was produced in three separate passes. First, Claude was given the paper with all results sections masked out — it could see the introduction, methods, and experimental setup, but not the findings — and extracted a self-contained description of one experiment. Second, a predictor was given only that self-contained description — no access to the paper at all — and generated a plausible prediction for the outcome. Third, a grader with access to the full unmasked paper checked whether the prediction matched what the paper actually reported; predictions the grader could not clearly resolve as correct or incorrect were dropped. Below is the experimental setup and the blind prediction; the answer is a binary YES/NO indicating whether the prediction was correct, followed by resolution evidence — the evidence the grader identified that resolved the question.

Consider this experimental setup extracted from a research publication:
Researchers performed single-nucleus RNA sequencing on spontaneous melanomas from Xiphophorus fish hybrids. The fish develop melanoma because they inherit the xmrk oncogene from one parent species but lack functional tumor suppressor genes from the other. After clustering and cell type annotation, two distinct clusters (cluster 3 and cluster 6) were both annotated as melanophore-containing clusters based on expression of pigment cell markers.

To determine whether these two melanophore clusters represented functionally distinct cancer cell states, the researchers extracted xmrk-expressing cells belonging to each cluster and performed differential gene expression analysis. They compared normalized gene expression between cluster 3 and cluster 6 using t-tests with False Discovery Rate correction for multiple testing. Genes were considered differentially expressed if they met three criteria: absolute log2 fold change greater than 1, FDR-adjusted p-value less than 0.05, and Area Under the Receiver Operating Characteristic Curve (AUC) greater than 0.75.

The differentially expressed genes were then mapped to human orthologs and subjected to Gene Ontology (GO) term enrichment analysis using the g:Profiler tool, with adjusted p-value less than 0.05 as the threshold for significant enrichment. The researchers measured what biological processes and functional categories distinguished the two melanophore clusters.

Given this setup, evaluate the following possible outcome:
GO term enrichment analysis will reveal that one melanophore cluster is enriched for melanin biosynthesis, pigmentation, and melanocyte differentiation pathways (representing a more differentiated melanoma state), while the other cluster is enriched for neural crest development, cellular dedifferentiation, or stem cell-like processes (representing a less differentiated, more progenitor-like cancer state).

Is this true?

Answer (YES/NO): NO